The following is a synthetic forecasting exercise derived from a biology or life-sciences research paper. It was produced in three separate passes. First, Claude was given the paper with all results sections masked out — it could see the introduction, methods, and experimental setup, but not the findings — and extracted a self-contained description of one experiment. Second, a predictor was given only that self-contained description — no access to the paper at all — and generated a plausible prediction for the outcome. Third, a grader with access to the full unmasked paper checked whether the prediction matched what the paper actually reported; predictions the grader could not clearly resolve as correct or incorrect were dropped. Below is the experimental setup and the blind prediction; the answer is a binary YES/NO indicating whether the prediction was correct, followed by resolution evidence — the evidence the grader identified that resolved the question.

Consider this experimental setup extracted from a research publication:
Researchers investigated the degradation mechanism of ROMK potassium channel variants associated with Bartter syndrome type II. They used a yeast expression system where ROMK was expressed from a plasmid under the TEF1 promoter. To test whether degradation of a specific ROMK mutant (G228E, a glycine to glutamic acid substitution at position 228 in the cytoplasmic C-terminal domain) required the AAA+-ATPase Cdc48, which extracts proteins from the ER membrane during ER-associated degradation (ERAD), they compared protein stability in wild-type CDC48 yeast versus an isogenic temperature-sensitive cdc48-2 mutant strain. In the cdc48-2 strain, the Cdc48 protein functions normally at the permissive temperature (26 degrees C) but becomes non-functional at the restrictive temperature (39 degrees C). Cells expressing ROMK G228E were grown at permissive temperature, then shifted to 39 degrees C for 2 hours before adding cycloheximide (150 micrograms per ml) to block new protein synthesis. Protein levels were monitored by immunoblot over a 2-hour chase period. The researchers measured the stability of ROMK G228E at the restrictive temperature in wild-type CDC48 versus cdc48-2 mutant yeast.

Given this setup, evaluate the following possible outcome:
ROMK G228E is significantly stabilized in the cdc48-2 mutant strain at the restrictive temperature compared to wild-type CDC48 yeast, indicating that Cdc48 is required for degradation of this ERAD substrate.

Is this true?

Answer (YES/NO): YES